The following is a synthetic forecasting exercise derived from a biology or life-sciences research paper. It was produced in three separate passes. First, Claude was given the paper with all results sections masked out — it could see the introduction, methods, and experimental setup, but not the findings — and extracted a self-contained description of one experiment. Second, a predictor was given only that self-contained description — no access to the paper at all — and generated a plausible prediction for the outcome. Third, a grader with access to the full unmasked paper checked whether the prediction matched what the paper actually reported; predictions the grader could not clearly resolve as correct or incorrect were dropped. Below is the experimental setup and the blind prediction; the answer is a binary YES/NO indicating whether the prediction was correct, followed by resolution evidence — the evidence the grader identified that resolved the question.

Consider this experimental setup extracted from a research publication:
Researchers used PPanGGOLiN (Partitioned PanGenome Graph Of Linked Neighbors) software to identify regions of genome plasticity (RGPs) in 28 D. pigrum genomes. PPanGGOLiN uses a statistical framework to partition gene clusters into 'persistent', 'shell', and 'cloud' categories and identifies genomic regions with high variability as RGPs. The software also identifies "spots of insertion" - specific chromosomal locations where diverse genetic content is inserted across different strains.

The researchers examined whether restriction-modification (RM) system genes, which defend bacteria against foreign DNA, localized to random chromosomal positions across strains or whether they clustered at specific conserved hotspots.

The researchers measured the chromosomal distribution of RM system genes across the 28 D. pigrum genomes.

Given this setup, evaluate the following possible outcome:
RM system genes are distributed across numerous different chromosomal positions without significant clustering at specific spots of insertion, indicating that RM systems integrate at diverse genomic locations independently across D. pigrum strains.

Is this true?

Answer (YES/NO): NO